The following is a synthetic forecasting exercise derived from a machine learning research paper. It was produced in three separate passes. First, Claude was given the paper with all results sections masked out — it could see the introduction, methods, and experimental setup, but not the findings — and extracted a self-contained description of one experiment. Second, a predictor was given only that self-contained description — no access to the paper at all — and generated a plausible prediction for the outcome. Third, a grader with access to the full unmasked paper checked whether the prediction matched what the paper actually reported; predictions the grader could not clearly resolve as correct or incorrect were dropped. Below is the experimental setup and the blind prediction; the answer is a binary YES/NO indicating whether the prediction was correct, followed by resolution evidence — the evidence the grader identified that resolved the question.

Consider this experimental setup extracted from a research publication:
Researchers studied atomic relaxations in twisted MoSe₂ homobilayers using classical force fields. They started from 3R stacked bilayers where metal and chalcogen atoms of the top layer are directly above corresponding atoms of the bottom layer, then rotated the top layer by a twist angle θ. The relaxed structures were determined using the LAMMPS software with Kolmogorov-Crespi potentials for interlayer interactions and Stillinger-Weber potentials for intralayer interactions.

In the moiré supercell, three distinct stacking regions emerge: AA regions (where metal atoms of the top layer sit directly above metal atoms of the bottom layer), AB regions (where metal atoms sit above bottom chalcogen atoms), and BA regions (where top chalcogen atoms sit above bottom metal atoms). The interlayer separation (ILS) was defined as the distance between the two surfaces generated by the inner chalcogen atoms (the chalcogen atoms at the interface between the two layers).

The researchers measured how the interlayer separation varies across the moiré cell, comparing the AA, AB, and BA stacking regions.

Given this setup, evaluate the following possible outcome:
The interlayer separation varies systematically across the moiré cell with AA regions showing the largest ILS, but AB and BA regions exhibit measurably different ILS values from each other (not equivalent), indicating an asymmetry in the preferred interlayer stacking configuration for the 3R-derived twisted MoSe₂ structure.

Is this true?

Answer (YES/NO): NO